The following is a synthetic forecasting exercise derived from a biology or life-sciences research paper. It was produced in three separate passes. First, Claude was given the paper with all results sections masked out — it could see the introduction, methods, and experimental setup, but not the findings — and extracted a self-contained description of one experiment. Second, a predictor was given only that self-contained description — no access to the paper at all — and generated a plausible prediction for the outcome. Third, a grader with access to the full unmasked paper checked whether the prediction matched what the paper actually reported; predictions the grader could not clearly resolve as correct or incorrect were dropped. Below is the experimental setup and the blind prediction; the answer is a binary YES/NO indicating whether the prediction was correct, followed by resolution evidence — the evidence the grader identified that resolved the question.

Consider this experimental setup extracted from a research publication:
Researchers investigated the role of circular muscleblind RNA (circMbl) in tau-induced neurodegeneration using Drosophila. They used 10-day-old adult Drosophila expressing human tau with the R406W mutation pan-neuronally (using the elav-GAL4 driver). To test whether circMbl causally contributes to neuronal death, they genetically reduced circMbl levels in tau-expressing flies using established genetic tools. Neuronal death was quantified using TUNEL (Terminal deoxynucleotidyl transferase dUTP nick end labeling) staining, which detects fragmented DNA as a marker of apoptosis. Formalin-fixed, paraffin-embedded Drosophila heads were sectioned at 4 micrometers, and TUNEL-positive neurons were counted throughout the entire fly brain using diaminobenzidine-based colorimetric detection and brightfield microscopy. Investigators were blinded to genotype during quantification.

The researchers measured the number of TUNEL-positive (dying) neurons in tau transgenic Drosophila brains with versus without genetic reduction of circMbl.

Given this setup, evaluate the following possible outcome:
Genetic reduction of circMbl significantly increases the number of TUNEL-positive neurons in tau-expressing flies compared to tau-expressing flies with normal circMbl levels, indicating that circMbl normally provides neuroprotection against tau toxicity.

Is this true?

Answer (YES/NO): NO